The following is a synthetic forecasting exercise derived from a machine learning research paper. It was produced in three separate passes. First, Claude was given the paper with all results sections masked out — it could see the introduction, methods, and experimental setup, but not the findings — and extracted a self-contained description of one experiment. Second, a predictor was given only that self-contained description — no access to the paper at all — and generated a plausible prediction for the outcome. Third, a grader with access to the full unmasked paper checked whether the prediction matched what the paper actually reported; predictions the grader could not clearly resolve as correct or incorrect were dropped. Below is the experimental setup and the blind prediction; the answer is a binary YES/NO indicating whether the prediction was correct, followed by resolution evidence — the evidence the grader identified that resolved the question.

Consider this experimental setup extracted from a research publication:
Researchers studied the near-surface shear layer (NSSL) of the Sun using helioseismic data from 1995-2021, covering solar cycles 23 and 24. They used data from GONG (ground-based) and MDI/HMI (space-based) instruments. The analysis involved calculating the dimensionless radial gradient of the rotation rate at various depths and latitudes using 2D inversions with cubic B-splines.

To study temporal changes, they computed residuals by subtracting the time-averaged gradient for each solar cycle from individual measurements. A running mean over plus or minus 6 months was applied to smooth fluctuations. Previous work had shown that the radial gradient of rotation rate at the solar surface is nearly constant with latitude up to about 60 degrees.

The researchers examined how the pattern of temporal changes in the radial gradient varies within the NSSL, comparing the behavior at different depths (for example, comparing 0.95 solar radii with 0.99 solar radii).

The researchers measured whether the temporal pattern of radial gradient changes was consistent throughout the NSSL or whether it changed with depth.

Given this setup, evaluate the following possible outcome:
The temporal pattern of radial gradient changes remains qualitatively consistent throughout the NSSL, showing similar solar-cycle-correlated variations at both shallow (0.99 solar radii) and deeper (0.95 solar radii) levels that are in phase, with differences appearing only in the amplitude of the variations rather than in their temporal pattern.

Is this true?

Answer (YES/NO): NO